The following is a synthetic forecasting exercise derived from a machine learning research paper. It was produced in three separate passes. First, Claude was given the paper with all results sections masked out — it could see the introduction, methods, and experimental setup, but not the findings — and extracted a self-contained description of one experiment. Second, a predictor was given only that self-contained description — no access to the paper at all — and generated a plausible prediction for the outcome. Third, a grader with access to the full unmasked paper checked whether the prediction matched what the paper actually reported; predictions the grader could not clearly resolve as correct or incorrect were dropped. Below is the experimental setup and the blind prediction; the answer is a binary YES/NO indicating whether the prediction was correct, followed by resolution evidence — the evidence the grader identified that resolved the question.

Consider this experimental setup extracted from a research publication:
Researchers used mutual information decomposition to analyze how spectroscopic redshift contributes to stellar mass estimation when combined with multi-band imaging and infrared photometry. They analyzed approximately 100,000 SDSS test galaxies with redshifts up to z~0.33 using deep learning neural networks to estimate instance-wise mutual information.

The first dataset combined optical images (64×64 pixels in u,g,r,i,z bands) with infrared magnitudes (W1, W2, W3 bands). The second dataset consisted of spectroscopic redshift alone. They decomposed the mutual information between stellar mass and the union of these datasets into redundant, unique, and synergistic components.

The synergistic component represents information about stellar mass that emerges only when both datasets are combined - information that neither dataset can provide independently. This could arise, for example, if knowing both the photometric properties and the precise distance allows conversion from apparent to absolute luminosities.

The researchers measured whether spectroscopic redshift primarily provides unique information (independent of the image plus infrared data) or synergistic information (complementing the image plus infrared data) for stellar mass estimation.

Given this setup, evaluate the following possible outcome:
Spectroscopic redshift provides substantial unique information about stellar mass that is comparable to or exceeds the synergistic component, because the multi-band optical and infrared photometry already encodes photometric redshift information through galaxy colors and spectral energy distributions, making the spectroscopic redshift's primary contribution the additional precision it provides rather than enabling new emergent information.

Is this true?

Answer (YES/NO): NO